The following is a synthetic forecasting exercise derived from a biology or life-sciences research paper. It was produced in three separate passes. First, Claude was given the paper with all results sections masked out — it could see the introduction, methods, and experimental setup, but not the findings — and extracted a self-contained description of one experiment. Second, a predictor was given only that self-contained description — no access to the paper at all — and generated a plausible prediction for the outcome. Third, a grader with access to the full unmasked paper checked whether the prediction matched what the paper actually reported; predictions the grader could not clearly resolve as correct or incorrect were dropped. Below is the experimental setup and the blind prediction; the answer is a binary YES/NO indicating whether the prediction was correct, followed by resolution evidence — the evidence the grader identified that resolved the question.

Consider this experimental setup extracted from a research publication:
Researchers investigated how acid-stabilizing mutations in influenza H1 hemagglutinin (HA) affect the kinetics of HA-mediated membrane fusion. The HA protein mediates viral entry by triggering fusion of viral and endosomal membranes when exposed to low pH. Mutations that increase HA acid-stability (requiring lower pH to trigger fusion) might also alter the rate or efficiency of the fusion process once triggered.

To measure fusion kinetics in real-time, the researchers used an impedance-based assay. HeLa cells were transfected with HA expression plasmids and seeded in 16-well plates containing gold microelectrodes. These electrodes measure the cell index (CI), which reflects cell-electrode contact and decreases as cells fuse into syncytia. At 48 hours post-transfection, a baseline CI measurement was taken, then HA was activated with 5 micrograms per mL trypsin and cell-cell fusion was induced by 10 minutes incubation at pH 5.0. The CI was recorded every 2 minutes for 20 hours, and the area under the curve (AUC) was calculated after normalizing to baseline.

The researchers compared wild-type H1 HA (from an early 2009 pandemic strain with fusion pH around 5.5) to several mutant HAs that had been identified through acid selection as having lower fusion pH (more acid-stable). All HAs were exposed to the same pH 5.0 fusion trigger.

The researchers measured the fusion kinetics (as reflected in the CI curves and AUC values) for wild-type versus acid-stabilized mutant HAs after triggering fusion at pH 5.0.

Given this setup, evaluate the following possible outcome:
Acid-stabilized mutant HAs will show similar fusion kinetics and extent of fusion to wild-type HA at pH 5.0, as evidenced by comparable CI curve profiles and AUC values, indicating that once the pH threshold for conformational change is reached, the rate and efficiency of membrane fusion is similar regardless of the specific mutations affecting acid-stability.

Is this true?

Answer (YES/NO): NO